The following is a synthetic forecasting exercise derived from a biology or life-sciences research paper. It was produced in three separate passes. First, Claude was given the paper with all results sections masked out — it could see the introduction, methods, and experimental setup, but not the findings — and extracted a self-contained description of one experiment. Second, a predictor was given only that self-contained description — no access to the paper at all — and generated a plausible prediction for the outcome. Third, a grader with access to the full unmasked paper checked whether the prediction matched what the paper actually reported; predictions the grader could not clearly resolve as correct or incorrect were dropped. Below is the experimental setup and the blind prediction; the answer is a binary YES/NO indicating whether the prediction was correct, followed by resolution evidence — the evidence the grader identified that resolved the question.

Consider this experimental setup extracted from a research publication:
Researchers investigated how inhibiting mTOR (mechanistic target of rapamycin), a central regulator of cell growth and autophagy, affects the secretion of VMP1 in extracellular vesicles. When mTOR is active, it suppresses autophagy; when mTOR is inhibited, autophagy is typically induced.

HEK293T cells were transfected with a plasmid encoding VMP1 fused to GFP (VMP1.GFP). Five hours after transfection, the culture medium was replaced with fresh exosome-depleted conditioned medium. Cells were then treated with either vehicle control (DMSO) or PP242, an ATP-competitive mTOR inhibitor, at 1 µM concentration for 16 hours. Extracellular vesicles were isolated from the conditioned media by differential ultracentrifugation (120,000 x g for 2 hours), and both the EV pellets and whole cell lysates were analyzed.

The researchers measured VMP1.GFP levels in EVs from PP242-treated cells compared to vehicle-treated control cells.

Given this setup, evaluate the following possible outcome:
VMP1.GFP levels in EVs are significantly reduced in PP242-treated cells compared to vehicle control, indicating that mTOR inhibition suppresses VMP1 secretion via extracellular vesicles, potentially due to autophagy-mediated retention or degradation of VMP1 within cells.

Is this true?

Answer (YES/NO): YES